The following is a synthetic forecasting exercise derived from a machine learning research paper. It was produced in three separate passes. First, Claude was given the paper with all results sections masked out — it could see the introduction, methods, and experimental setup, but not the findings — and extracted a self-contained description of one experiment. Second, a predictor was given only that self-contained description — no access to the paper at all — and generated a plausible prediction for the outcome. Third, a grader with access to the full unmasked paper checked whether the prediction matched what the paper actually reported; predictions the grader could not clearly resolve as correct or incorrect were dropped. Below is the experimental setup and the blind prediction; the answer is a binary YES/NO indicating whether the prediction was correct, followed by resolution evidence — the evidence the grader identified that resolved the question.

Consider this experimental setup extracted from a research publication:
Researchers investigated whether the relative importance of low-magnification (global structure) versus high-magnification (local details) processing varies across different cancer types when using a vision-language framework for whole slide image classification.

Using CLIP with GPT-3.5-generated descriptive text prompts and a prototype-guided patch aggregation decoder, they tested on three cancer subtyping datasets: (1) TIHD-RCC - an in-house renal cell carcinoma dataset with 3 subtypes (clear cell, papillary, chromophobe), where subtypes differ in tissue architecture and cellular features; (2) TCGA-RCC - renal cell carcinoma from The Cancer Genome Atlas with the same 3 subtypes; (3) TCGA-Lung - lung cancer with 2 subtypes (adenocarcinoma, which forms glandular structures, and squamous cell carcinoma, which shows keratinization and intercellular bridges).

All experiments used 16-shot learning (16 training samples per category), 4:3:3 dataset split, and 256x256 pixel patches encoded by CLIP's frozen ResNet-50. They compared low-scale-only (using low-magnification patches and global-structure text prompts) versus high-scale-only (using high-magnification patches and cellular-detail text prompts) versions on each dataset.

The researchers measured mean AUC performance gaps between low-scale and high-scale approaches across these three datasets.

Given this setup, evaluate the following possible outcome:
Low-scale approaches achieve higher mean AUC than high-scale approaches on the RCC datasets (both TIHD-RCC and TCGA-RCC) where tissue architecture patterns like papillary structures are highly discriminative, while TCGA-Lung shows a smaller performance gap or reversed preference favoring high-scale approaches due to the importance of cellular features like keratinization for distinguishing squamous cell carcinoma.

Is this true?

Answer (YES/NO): NO